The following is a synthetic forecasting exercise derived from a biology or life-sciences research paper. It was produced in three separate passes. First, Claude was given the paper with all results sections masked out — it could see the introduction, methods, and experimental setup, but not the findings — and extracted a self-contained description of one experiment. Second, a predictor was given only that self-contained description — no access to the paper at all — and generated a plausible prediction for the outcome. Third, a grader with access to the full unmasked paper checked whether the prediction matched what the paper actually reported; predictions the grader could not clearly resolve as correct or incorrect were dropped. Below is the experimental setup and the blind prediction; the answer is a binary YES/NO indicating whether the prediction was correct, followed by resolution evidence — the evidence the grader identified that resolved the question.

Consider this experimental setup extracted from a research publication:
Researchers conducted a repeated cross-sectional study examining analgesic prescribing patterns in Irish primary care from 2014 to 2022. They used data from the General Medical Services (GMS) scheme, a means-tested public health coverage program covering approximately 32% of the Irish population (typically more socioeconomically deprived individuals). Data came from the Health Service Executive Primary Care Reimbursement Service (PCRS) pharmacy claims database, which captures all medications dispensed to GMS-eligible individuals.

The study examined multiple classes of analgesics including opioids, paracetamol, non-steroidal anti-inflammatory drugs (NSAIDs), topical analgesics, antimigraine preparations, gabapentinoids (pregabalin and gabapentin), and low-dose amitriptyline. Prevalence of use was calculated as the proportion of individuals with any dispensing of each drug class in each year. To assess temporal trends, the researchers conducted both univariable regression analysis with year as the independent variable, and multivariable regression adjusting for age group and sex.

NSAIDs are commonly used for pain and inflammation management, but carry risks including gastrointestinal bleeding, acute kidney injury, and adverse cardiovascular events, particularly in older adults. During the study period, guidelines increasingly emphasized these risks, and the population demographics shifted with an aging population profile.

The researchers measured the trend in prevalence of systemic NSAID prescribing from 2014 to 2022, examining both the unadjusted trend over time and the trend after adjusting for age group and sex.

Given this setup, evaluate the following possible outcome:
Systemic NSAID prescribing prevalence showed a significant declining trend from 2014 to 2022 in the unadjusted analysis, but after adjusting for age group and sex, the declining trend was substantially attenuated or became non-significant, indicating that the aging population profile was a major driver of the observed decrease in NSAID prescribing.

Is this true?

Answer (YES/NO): NO